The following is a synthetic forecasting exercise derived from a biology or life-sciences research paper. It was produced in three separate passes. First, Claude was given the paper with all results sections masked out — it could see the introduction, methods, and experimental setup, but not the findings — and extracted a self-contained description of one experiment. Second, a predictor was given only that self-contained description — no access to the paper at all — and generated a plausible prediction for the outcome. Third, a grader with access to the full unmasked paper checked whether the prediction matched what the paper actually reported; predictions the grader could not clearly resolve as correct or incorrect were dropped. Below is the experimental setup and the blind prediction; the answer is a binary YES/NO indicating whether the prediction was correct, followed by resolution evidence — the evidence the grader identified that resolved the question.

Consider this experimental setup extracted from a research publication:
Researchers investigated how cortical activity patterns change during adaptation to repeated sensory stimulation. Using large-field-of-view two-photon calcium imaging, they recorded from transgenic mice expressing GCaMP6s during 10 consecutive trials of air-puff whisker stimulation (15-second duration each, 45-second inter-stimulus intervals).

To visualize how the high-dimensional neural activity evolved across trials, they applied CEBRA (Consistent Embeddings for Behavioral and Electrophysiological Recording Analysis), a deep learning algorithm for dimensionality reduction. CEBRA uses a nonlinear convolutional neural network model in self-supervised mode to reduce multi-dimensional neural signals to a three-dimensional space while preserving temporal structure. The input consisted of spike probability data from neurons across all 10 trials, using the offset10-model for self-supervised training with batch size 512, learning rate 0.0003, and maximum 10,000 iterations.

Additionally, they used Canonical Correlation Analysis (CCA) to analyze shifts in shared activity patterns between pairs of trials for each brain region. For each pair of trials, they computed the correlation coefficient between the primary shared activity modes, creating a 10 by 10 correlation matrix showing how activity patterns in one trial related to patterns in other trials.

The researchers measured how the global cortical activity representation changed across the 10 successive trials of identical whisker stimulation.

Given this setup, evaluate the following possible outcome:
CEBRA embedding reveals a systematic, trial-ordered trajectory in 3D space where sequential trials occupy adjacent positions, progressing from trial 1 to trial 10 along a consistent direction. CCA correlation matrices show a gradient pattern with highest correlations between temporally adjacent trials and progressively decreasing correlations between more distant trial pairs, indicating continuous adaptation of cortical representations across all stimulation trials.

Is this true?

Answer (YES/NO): YES